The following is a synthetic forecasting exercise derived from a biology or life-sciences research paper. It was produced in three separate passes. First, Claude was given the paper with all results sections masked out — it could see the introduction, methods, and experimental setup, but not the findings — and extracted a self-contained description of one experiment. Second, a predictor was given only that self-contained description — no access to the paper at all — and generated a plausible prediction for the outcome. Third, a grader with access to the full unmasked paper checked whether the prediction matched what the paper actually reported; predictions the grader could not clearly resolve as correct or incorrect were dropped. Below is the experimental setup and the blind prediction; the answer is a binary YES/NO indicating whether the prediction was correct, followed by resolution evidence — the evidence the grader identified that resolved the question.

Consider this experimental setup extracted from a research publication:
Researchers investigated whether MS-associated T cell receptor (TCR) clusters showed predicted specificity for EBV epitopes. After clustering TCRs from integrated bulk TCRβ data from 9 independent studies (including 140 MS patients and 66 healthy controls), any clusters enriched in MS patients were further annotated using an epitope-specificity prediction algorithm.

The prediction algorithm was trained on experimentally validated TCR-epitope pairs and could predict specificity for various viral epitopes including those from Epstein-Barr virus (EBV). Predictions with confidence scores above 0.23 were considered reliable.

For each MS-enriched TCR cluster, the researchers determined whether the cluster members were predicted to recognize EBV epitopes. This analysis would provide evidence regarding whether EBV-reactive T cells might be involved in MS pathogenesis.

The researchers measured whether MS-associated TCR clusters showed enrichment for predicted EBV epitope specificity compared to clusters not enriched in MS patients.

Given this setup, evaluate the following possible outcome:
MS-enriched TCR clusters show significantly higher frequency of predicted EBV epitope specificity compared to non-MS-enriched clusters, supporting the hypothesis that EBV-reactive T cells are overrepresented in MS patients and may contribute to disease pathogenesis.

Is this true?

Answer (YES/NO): NO